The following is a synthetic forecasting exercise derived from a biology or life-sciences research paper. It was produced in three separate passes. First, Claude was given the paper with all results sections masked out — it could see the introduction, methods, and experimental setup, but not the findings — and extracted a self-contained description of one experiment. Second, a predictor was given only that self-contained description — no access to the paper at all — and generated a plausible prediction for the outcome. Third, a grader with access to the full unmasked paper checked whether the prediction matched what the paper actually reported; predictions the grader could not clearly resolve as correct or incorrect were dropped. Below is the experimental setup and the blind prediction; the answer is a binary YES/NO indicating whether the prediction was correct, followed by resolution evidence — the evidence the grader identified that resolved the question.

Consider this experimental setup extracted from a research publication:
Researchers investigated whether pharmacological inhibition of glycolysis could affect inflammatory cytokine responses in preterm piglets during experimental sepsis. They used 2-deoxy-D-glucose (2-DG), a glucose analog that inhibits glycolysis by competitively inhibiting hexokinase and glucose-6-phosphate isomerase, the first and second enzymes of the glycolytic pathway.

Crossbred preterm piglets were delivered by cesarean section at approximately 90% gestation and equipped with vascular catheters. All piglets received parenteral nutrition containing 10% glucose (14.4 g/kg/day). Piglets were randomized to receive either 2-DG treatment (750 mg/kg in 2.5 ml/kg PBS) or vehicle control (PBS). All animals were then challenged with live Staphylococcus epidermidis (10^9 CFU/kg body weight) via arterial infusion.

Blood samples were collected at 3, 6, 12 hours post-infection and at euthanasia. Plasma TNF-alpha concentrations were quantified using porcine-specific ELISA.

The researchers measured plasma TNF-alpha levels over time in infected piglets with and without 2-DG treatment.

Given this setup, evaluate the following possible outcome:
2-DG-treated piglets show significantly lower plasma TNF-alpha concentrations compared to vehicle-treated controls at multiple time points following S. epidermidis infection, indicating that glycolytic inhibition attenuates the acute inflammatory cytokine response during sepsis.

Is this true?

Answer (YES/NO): NO